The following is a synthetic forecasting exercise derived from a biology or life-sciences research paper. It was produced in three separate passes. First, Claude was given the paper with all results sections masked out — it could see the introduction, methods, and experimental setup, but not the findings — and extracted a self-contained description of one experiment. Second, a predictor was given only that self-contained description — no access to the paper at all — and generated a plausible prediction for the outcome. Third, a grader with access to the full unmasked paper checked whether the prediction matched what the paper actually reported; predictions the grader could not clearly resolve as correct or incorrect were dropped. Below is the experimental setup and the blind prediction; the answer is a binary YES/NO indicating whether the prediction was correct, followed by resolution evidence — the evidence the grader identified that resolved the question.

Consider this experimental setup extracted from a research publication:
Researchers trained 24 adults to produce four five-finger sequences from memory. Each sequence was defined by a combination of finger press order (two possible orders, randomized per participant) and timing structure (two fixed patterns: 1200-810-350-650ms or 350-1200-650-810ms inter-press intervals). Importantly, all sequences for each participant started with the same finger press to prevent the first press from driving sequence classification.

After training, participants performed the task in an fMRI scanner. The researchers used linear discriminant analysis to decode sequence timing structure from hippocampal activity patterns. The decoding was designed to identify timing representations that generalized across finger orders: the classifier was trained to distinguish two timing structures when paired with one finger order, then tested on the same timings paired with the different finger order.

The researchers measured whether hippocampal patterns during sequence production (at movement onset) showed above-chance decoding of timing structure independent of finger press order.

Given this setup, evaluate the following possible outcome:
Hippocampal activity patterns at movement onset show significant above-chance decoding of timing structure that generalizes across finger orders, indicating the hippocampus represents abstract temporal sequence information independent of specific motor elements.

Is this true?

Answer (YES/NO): NO